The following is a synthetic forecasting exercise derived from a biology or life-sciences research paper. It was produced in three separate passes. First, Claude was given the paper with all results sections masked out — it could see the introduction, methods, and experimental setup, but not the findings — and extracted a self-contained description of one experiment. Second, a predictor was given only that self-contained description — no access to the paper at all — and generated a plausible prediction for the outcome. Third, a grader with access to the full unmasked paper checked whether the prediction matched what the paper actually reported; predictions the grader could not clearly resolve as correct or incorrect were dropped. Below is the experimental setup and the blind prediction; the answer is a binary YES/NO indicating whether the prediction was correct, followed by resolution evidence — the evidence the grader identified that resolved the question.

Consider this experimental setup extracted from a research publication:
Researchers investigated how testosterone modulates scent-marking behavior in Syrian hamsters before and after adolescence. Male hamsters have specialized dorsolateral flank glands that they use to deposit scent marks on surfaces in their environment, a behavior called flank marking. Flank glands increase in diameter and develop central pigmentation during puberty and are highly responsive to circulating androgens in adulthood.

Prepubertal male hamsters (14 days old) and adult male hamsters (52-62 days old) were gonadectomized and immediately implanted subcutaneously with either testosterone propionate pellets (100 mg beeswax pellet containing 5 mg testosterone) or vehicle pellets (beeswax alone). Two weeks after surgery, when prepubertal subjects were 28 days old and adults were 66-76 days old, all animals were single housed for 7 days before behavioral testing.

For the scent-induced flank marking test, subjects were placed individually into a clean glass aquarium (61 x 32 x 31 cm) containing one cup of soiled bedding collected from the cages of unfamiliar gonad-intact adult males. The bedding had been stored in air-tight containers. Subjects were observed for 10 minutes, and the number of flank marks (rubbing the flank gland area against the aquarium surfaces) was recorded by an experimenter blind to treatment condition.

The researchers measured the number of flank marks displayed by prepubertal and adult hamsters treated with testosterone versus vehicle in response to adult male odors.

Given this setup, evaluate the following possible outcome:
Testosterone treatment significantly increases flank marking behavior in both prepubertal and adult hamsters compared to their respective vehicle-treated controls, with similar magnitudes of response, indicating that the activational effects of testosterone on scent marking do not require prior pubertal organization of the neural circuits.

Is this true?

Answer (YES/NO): NO